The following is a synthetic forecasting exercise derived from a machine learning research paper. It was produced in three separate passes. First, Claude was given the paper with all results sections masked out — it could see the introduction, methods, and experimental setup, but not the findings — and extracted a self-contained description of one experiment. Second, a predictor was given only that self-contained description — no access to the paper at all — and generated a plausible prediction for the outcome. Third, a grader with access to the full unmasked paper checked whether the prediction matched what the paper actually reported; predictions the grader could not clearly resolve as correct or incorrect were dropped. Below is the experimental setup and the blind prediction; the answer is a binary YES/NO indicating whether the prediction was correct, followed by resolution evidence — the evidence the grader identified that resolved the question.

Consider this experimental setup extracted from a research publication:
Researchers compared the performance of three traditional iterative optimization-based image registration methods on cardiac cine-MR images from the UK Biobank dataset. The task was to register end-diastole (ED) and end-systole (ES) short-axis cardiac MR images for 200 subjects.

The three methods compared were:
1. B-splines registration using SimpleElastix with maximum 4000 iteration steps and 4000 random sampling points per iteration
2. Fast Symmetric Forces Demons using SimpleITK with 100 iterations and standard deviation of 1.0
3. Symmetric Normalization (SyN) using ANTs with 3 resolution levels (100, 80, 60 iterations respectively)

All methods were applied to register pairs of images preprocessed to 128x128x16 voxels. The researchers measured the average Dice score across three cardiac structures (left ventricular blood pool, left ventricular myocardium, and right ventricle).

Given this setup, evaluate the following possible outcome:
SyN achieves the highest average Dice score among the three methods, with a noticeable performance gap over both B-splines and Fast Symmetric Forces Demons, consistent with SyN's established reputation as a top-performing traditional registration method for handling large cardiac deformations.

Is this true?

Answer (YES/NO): NO